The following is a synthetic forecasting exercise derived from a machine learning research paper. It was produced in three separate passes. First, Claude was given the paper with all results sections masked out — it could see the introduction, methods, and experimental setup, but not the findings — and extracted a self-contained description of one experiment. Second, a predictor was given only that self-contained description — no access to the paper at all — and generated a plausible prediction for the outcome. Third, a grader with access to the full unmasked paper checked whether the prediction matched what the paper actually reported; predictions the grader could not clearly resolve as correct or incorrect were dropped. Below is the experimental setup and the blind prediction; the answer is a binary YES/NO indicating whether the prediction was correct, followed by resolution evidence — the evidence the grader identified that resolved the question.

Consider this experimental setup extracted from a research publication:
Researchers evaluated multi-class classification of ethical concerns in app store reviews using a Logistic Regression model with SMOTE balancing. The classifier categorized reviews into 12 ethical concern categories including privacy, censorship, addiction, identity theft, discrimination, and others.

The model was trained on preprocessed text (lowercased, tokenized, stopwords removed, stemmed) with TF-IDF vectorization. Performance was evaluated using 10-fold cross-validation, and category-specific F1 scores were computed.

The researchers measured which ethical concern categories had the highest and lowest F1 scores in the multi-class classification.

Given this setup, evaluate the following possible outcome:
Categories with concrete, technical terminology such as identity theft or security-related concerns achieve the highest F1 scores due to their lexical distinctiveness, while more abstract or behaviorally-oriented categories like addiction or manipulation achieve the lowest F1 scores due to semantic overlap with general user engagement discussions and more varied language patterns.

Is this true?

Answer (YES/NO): NO